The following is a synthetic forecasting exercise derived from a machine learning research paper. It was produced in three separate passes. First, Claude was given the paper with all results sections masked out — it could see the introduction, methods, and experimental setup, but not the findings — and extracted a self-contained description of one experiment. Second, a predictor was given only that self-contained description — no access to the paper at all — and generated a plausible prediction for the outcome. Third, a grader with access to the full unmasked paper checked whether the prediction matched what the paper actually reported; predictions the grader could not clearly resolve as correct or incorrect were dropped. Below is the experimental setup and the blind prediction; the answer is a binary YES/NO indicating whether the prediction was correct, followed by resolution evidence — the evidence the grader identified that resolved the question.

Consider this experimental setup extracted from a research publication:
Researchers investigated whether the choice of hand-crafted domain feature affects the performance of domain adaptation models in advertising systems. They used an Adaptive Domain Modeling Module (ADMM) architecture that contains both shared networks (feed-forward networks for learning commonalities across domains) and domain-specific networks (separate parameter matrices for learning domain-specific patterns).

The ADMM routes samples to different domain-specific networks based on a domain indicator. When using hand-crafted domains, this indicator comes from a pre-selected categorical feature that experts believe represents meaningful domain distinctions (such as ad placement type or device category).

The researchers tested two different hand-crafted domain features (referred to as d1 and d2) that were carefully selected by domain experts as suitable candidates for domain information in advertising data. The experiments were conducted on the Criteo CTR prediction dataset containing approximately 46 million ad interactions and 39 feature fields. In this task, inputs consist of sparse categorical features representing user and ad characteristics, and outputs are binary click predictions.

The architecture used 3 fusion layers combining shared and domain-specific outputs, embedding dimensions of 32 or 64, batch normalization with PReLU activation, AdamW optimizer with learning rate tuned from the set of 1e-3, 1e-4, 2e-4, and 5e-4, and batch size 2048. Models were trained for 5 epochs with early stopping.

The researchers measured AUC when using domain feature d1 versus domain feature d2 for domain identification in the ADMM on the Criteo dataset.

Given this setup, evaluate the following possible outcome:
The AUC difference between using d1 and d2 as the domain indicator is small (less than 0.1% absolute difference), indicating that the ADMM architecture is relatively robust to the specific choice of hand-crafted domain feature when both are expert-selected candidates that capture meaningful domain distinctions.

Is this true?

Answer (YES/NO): NO